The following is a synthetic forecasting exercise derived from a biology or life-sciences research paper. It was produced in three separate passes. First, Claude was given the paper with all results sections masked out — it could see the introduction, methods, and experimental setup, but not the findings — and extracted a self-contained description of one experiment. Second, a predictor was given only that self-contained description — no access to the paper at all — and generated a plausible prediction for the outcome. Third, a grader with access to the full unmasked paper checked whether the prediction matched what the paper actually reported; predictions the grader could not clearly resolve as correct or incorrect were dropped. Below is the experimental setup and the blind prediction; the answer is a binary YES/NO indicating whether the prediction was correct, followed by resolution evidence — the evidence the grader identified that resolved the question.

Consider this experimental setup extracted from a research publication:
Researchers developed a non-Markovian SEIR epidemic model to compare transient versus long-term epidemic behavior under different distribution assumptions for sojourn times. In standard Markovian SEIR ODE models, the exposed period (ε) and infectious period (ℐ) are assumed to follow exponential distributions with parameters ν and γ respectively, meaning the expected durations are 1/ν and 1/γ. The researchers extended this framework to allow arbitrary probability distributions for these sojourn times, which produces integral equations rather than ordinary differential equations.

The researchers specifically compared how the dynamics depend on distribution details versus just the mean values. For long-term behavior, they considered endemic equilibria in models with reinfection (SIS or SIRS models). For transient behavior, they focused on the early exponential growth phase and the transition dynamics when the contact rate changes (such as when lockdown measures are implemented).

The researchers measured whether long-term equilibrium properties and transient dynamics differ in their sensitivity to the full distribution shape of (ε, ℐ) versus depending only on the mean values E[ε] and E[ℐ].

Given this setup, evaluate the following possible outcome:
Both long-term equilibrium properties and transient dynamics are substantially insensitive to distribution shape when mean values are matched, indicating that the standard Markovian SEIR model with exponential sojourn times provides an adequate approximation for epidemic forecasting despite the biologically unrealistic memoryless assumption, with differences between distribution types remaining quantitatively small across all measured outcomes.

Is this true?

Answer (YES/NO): NO